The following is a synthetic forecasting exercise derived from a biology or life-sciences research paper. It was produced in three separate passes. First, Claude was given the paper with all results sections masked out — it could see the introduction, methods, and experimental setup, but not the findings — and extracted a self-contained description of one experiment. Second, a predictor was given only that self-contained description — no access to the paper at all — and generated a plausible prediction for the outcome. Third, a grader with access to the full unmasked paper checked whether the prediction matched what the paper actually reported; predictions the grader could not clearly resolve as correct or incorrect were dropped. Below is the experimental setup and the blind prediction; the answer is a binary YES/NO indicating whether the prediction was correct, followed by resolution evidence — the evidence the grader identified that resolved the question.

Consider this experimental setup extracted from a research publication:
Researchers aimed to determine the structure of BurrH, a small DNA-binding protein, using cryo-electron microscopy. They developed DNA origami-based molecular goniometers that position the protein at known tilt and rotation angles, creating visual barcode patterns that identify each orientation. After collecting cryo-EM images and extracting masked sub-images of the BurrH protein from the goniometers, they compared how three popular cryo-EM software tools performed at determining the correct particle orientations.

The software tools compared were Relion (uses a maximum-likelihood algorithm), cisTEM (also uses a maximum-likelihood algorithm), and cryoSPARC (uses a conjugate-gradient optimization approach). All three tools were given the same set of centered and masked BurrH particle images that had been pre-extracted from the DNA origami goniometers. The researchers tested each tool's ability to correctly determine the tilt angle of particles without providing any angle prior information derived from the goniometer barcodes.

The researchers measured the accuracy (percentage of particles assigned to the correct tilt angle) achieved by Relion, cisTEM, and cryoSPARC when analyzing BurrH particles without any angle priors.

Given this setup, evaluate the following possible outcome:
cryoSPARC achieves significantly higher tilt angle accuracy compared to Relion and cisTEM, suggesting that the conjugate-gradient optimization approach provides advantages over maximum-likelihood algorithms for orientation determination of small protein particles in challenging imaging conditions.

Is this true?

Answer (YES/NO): NO